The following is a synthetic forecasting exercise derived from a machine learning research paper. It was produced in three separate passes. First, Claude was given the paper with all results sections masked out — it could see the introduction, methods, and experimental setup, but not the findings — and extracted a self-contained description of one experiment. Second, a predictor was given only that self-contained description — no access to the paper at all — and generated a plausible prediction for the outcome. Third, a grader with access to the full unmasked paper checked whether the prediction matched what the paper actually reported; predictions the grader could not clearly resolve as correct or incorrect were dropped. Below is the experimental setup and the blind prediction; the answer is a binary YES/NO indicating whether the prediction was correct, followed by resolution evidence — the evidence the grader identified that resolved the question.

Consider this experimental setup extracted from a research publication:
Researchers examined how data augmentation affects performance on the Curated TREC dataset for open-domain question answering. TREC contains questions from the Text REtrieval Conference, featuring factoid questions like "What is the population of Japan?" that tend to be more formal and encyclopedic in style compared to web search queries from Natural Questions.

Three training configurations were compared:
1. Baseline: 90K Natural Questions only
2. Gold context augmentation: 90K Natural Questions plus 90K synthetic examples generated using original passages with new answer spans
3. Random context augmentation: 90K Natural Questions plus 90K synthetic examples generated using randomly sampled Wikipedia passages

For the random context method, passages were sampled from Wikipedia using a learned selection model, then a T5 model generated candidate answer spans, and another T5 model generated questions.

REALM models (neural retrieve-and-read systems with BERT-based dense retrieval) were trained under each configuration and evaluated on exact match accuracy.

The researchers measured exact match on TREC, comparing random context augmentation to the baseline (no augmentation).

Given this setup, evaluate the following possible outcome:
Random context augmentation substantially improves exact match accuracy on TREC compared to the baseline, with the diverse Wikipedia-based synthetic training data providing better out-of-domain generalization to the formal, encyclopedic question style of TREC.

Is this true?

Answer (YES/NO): NO